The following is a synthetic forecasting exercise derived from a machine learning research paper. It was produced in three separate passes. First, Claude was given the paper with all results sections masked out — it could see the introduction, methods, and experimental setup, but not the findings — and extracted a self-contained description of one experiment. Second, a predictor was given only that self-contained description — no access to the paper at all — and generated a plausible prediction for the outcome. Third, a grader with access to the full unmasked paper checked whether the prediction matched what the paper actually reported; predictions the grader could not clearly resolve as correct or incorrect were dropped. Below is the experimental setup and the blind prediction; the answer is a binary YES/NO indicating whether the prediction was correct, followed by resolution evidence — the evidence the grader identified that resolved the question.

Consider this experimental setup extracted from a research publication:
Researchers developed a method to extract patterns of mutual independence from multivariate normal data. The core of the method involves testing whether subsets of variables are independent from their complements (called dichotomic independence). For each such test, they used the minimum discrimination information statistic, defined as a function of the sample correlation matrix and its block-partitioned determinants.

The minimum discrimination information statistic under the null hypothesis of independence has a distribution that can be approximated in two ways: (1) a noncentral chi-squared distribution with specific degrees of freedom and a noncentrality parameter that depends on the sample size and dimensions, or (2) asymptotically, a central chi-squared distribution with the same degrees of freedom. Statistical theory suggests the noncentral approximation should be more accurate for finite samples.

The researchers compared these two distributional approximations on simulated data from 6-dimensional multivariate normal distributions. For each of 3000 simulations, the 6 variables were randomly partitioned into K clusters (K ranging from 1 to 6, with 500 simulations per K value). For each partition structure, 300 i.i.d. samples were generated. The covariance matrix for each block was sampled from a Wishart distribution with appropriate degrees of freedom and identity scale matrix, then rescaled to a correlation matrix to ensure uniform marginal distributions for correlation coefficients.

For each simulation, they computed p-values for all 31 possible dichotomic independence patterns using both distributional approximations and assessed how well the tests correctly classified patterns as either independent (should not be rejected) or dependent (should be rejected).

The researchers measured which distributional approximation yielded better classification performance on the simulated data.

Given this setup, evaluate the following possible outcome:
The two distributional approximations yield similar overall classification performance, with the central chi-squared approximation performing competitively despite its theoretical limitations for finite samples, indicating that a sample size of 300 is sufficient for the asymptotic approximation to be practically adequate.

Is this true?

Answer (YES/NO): NO